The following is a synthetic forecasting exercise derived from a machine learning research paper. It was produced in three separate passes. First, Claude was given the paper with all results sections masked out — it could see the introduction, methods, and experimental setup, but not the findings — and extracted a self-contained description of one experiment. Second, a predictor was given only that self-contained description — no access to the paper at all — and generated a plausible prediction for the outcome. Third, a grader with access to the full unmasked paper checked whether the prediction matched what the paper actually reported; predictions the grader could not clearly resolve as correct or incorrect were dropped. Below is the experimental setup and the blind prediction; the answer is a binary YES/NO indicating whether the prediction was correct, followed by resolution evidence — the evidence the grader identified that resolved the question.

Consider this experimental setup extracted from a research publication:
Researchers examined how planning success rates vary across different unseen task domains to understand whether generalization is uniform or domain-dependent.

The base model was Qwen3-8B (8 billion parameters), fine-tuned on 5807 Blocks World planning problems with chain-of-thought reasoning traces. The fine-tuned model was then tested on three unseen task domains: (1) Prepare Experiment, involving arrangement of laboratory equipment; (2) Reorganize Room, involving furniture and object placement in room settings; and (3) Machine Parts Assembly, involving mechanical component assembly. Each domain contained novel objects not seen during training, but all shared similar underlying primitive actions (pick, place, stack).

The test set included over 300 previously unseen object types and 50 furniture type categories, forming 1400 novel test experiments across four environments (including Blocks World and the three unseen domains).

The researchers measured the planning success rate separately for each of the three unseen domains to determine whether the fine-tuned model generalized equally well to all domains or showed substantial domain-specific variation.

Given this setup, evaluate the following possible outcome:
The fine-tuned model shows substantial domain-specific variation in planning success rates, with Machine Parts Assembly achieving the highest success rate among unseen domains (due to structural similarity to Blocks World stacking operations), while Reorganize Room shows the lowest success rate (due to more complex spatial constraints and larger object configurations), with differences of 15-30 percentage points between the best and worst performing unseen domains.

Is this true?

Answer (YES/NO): YES